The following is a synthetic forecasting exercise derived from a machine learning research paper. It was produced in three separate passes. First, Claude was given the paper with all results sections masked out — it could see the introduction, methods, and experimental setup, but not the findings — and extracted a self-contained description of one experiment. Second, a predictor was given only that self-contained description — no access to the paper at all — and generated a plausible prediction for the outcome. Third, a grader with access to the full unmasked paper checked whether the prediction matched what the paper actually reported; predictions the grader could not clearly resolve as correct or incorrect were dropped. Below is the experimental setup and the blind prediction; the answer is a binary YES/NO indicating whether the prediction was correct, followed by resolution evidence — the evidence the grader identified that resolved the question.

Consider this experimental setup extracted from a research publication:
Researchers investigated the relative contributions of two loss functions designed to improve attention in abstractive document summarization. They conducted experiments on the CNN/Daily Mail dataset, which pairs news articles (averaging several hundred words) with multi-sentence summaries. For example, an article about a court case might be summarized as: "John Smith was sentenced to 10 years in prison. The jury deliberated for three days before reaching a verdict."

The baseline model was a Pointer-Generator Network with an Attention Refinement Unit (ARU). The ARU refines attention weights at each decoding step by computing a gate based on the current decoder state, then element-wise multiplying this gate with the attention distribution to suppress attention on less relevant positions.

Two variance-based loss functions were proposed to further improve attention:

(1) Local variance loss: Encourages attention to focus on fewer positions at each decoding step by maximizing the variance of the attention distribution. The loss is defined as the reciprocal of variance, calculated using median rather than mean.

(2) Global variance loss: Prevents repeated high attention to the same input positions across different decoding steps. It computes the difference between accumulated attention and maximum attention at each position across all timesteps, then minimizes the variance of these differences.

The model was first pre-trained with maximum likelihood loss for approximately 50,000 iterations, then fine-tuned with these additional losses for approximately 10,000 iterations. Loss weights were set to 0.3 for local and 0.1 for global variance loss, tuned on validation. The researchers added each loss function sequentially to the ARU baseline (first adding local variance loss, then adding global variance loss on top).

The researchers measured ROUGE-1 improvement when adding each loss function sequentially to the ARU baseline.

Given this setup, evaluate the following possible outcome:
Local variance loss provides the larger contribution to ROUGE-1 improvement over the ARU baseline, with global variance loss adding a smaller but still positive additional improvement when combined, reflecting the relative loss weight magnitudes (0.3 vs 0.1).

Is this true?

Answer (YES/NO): YES